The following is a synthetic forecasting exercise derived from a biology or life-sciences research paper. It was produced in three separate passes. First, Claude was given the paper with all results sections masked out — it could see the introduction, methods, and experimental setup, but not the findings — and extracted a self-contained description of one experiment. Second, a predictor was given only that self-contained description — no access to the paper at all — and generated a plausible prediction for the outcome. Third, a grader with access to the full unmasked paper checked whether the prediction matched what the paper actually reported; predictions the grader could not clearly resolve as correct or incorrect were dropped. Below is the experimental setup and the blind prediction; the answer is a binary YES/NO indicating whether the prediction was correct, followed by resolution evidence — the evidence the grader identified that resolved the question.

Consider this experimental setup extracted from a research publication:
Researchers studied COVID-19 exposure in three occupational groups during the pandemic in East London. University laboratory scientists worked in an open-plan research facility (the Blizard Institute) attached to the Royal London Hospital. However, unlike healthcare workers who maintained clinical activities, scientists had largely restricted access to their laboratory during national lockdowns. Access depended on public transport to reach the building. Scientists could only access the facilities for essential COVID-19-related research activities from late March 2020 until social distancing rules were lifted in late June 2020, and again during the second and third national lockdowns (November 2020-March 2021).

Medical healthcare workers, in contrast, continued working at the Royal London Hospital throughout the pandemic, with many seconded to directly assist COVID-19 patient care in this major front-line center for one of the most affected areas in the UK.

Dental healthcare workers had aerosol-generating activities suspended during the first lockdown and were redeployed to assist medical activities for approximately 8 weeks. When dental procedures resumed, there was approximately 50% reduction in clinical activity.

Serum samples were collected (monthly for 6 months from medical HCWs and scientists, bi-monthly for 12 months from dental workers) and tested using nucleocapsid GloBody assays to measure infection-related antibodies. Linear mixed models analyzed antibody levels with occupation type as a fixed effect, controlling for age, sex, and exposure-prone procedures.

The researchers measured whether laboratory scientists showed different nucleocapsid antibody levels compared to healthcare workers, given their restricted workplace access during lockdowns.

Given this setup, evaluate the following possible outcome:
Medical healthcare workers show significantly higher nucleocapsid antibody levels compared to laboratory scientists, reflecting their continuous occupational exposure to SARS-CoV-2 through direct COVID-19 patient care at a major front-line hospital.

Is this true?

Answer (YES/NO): YES